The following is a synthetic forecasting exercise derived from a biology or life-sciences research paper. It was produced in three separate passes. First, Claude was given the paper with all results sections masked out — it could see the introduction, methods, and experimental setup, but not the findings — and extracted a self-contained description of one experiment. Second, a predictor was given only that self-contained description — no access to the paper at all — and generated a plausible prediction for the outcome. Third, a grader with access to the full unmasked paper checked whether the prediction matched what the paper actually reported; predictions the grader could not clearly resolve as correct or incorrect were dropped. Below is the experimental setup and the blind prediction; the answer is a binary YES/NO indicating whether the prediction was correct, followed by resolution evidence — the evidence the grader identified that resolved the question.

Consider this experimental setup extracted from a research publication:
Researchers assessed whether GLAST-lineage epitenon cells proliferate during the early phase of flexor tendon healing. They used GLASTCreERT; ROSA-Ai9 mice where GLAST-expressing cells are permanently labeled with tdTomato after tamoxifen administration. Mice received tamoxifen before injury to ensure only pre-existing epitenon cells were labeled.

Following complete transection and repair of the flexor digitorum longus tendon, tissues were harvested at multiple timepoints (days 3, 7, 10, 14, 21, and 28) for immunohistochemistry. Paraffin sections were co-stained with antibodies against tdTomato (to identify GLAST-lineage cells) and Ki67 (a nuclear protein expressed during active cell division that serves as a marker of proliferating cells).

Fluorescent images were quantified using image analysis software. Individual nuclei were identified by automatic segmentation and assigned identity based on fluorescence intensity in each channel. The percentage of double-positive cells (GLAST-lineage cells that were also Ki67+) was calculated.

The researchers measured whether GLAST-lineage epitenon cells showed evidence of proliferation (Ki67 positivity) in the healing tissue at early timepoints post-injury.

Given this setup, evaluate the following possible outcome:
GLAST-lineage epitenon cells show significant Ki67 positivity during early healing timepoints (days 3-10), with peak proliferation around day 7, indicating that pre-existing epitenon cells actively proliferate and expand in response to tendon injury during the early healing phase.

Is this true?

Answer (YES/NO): YES